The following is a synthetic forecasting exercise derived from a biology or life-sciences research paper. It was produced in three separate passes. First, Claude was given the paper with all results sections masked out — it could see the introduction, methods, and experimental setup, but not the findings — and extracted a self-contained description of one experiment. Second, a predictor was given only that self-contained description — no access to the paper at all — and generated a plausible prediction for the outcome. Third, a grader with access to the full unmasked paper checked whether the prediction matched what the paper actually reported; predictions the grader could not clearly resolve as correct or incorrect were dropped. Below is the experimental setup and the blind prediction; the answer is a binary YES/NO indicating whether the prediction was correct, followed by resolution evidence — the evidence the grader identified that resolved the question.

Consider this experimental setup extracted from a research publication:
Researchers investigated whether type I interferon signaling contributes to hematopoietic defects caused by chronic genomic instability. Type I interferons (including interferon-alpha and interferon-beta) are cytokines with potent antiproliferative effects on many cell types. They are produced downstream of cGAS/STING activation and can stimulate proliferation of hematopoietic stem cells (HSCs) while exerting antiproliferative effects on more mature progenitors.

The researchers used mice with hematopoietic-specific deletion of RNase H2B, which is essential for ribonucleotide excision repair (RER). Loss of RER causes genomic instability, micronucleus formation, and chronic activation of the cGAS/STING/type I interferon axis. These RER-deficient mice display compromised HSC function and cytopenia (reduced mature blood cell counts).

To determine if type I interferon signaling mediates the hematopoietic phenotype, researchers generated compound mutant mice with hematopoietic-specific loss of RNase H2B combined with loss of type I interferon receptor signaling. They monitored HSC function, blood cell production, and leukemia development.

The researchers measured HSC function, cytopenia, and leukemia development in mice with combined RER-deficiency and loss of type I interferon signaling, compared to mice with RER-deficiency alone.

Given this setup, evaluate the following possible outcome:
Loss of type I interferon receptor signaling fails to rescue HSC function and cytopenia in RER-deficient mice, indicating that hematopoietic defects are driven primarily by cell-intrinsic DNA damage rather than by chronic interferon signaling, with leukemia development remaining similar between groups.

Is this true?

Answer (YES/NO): YES